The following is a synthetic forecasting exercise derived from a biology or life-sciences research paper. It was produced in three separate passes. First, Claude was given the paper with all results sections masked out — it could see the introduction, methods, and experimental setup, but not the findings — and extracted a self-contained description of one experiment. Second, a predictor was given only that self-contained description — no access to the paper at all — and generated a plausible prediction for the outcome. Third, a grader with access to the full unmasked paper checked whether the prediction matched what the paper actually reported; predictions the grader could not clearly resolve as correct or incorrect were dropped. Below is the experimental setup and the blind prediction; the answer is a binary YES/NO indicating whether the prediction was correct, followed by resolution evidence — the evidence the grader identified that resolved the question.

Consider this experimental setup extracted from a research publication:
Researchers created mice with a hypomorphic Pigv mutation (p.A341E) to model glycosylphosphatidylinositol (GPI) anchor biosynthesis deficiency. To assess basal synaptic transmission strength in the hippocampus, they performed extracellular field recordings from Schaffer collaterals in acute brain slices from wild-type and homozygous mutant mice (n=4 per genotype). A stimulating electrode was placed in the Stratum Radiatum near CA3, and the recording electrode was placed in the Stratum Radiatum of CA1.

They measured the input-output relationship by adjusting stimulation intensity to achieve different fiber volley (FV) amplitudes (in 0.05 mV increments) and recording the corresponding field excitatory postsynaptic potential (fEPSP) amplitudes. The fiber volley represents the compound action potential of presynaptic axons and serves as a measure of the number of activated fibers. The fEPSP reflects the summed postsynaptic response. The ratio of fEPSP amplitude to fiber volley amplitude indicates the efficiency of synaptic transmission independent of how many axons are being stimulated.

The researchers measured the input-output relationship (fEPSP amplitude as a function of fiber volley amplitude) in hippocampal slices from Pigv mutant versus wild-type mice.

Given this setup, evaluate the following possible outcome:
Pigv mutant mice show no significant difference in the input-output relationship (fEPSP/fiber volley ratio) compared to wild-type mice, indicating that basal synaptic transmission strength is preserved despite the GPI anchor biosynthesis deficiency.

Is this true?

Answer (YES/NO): NO